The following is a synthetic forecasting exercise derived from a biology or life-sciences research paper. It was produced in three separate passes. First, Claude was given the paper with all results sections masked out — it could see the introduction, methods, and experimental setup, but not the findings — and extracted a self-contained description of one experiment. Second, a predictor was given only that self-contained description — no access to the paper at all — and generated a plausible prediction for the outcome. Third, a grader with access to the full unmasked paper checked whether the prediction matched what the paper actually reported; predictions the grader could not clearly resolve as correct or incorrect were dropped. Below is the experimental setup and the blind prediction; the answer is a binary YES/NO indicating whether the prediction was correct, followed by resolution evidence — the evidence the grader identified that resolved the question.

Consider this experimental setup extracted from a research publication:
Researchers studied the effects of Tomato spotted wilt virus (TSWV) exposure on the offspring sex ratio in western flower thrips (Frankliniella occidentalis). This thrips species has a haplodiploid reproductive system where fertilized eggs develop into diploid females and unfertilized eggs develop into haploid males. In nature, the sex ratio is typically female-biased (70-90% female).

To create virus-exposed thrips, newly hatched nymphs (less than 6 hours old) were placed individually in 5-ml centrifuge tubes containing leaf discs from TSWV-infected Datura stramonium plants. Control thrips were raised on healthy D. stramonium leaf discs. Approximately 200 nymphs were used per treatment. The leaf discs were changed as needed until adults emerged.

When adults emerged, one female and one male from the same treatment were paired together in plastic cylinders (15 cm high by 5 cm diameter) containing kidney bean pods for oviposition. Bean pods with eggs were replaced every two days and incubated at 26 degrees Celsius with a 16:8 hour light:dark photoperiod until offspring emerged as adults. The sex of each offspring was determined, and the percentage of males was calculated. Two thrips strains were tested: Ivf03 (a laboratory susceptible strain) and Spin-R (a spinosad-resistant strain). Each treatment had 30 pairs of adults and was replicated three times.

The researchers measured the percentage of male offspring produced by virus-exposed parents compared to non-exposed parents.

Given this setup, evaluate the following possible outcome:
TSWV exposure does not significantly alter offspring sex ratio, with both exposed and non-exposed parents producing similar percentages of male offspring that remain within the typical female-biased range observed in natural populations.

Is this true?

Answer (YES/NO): NO